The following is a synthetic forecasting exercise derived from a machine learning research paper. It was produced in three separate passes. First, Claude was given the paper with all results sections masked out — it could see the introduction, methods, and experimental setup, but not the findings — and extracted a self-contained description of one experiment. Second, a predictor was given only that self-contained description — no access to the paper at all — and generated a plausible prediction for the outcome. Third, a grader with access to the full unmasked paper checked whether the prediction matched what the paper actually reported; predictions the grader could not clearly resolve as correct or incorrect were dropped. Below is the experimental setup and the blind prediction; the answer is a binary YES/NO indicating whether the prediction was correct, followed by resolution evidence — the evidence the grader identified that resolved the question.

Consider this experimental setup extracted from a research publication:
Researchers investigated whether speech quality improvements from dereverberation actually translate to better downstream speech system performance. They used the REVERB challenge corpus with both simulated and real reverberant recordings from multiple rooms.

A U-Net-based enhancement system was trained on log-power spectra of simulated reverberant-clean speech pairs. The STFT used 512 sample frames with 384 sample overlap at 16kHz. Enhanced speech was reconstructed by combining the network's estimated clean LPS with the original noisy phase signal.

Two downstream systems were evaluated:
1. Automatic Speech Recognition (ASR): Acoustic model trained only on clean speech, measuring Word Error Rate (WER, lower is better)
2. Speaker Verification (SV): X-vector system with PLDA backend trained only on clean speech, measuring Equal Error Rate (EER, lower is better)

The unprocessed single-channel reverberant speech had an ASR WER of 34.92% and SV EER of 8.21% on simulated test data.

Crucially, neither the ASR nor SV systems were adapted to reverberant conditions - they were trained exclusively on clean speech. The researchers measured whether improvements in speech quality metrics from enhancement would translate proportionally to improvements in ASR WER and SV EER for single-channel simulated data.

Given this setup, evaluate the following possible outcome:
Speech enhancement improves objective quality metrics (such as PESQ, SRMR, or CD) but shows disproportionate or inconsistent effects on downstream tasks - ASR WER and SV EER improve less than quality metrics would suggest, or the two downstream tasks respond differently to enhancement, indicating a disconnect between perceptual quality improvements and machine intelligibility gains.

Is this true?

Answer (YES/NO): NO